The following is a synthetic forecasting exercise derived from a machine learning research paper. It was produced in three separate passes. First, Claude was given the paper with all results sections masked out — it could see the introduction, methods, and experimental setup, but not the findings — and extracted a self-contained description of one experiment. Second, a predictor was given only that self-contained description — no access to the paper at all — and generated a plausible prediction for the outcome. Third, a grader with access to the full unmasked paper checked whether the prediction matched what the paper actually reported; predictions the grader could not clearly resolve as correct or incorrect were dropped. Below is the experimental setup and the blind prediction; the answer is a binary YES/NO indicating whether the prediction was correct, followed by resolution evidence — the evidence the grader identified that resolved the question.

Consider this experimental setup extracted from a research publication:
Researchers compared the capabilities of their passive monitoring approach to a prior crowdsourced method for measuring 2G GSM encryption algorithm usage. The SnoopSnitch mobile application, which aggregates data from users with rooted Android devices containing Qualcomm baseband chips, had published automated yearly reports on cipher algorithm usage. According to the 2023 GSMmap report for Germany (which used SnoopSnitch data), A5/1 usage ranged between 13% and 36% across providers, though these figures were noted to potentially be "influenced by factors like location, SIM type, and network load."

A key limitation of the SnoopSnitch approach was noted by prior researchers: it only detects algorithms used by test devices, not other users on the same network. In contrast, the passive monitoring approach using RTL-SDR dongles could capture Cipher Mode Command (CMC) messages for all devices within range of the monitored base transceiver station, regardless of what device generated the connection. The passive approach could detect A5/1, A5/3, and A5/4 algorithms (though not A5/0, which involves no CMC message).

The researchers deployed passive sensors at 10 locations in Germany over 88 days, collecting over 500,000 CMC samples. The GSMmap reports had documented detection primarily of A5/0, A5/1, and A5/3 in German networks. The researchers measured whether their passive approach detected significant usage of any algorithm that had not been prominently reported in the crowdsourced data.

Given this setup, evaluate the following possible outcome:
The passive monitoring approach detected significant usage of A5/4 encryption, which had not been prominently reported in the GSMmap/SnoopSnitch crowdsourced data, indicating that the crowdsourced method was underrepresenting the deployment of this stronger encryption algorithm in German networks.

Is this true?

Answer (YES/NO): YES